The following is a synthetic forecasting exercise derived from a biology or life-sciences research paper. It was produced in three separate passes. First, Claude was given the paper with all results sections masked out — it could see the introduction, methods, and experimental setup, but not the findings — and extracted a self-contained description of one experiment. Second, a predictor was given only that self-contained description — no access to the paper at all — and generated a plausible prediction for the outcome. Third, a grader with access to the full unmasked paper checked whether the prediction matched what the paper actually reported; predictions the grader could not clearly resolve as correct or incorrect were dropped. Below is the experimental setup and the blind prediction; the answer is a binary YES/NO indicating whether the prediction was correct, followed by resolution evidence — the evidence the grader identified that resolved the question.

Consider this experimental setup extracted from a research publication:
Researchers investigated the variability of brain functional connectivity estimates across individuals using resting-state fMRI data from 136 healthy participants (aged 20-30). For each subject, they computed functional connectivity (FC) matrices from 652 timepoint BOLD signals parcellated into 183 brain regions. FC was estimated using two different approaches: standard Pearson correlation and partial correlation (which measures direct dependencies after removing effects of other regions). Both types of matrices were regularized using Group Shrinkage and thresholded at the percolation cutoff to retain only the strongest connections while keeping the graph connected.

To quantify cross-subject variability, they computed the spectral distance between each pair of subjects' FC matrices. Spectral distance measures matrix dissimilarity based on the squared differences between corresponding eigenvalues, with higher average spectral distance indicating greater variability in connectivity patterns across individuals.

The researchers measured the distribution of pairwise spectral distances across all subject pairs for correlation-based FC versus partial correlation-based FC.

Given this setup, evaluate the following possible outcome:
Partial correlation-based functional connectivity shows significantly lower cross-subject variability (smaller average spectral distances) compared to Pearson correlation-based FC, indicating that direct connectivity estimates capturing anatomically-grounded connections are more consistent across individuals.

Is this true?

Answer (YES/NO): YES